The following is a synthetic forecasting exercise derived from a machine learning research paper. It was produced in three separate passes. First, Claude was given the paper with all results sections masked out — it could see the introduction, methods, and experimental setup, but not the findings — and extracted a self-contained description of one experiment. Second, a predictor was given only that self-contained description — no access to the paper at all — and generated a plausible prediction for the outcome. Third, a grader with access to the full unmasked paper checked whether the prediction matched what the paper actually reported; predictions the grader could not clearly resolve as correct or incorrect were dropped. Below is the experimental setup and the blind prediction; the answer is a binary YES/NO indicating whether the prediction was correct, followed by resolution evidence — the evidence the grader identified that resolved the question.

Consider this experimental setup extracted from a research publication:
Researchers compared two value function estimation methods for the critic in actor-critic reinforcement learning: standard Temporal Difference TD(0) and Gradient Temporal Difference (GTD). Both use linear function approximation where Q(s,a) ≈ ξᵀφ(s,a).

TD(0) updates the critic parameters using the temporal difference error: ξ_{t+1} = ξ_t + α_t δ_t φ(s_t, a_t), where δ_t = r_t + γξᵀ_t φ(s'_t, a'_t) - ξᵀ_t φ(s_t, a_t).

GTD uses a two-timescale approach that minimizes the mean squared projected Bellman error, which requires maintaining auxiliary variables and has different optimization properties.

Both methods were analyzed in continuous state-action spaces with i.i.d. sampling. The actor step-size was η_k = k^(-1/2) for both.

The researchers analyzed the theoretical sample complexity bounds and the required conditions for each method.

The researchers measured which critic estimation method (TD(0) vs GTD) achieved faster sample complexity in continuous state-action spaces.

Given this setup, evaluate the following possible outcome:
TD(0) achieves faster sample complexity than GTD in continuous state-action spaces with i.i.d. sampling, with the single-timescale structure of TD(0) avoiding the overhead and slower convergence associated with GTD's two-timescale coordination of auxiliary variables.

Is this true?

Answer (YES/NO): NO